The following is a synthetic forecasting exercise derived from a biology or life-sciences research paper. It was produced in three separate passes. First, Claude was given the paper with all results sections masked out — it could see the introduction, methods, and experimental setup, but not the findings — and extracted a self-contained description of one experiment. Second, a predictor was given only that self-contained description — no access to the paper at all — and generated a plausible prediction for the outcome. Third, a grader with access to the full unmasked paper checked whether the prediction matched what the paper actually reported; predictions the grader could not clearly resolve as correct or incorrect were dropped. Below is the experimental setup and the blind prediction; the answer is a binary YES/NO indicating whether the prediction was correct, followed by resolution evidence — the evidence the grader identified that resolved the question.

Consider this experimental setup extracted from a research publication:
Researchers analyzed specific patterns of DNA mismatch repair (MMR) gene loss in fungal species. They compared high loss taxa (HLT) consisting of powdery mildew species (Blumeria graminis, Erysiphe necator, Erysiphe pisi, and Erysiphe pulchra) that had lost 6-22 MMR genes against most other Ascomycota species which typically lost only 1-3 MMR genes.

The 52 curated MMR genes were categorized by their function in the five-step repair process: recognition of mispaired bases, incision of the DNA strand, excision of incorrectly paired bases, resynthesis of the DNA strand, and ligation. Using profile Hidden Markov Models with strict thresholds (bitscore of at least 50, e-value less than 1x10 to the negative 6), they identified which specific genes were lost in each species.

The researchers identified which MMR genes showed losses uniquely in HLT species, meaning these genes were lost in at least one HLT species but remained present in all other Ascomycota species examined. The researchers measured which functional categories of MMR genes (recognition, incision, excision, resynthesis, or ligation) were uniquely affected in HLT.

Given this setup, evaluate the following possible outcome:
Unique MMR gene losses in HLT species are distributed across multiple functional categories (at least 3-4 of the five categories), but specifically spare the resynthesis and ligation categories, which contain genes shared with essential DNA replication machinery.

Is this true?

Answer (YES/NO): NO